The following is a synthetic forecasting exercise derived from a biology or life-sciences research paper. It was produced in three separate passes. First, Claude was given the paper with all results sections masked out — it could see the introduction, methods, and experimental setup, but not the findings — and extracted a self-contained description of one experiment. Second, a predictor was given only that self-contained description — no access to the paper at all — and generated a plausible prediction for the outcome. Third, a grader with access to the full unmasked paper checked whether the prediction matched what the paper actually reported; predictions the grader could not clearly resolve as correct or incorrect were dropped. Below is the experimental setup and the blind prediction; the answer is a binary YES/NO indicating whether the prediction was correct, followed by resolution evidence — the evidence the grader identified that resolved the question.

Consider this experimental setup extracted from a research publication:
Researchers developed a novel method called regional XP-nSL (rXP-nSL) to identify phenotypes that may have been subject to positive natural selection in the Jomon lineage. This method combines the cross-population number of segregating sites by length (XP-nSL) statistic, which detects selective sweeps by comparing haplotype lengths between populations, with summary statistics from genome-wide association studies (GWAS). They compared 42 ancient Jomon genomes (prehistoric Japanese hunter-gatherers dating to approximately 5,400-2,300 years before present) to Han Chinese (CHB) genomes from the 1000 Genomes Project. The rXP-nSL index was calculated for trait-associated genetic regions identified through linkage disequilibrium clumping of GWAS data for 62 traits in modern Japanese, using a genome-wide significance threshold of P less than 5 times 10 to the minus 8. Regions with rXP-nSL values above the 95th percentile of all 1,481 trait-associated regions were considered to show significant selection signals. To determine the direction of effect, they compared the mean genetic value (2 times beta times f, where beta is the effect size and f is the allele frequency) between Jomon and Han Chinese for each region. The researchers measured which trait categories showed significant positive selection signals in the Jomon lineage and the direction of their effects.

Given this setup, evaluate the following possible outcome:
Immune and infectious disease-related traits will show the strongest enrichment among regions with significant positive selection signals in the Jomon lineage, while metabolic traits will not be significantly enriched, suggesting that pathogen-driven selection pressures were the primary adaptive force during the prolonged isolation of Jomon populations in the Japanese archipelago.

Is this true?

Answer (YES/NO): NO